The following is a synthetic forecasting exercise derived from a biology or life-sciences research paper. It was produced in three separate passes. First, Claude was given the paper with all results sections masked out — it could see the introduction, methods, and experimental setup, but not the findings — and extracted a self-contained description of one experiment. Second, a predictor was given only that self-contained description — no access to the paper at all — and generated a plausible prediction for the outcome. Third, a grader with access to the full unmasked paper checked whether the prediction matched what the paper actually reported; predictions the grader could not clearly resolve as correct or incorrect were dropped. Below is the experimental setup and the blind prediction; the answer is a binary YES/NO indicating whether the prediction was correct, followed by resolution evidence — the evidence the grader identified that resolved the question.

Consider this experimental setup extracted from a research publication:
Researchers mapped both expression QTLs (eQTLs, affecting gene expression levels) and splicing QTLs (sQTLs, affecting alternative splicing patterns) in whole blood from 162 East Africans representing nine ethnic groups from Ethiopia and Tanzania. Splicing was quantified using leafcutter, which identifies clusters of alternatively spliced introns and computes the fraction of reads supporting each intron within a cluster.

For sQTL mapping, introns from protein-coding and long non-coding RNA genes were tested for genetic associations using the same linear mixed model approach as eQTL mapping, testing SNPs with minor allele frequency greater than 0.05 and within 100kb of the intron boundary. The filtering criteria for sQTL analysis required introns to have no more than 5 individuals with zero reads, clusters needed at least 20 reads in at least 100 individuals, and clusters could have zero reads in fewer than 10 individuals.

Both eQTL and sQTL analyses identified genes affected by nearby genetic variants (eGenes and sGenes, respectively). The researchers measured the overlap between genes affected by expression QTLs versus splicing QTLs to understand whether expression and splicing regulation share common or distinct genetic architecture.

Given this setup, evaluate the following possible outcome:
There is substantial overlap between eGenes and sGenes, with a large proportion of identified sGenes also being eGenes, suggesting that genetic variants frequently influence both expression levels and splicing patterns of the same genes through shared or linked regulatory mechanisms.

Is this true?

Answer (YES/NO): NO